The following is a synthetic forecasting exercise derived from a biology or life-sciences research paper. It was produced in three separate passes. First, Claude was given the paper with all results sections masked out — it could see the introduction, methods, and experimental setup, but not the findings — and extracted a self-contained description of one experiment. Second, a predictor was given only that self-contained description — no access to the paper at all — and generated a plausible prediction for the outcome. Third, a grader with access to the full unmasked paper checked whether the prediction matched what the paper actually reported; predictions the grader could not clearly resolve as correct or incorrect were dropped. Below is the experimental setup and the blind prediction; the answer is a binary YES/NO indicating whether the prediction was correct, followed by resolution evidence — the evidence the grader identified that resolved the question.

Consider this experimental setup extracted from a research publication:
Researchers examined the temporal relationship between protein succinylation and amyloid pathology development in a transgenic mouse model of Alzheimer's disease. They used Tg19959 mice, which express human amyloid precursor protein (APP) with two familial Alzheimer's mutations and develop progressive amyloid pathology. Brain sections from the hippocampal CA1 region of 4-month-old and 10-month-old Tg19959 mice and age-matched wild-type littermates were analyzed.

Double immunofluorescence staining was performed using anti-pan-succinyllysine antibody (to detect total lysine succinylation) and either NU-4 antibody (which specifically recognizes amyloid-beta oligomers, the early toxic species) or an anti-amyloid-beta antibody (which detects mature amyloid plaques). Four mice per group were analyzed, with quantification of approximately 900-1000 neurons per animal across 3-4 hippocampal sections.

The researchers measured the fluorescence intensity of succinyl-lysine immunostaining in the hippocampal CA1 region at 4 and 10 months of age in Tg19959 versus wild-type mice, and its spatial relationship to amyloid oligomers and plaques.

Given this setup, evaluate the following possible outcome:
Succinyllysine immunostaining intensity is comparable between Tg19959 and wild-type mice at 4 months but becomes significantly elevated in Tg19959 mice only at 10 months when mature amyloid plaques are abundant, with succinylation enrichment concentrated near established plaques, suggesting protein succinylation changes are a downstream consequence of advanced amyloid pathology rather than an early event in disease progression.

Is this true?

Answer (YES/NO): NO